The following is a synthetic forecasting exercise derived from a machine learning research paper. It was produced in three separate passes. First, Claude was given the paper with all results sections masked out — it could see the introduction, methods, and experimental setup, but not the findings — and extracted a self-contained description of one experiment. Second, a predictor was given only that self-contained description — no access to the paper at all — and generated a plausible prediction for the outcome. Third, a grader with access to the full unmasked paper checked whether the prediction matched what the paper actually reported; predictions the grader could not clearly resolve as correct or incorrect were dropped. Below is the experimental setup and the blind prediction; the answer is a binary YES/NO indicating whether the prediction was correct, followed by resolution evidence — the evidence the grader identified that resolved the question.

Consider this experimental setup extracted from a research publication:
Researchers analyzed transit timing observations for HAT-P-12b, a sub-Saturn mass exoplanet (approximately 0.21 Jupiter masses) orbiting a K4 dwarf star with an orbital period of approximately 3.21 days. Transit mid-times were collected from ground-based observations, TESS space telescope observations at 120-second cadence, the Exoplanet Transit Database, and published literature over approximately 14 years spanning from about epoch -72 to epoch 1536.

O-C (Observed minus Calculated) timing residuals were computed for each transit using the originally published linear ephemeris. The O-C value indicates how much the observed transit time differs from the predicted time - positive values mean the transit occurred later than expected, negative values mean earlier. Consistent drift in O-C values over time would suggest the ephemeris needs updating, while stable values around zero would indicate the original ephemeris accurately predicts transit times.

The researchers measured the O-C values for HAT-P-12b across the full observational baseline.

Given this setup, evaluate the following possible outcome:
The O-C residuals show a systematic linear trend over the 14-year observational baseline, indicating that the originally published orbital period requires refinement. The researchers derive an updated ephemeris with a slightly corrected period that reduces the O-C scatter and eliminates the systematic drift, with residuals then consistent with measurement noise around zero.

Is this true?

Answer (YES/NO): YES